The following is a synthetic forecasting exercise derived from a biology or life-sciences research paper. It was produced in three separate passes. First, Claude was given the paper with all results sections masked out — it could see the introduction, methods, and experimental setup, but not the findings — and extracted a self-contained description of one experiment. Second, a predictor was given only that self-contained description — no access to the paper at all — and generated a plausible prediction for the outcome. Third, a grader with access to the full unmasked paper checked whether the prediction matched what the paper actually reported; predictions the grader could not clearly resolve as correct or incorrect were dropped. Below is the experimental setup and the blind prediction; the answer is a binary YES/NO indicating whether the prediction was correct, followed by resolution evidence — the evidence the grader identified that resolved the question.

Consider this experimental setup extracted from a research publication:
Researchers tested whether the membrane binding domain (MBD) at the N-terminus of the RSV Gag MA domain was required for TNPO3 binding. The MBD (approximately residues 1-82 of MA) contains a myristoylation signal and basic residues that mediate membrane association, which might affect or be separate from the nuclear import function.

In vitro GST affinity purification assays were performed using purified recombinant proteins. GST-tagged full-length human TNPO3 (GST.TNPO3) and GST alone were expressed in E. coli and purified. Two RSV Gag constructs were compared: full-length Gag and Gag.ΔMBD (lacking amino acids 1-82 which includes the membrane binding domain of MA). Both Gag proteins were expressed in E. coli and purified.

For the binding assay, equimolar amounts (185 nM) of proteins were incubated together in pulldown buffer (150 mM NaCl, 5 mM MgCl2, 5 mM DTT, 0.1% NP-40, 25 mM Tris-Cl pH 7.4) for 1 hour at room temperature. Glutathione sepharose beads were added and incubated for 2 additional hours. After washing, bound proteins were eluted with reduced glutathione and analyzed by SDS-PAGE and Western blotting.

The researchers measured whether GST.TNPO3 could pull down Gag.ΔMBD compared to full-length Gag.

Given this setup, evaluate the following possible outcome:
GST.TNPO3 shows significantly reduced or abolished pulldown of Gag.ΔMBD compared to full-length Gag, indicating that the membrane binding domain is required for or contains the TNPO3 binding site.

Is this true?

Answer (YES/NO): YES